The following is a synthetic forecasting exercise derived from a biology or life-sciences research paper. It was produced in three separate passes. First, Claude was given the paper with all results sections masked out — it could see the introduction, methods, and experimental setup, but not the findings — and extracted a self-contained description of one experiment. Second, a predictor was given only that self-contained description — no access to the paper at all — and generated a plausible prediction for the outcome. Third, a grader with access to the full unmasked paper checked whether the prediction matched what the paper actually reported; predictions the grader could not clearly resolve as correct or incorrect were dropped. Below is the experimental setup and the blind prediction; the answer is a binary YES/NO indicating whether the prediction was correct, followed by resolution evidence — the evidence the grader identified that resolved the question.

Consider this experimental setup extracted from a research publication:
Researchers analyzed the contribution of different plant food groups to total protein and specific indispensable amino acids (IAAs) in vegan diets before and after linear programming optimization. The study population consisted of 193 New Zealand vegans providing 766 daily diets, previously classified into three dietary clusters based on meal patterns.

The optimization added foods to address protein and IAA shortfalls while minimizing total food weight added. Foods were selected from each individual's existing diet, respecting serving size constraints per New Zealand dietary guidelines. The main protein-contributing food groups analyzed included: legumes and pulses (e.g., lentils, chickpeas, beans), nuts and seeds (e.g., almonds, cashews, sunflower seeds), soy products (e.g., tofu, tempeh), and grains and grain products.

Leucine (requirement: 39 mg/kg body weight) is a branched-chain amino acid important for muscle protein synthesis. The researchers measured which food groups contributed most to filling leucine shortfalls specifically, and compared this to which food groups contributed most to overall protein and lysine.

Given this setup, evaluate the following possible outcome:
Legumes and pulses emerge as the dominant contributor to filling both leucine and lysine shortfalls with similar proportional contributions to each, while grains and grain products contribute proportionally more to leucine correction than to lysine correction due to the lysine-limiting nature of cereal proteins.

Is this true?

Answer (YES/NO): NO